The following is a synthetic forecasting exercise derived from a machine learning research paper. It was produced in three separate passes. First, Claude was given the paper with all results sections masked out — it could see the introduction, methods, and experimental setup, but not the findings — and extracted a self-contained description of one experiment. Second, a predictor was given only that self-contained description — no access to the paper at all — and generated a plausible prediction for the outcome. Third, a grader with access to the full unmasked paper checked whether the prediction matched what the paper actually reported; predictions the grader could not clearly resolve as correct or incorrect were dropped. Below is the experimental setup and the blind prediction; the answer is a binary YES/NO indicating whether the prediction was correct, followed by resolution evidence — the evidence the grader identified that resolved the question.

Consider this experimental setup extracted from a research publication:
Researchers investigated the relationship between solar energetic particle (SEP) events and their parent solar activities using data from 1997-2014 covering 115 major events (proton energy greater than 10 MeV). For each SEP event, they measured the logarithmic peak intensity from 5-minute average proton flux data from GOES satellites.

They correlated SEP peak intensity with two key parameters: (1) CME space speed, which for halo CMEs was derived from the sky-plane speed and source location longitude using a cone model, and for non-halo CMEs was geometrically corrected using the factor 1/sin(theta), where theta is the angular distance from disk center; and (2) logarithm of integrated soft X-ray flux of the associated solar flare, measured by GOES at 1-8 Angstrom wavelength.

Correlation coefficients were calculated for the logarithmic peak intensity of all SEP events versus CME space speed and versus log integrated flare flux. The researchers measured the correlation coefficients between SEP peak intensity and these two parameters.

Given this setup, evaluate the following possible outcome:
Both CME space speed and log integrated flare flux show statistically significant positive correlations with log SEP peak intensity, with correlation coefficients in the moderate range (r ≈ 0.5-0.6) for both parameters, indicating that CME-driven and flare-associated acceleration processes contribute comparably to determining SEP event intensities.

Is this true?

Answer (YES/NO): NO